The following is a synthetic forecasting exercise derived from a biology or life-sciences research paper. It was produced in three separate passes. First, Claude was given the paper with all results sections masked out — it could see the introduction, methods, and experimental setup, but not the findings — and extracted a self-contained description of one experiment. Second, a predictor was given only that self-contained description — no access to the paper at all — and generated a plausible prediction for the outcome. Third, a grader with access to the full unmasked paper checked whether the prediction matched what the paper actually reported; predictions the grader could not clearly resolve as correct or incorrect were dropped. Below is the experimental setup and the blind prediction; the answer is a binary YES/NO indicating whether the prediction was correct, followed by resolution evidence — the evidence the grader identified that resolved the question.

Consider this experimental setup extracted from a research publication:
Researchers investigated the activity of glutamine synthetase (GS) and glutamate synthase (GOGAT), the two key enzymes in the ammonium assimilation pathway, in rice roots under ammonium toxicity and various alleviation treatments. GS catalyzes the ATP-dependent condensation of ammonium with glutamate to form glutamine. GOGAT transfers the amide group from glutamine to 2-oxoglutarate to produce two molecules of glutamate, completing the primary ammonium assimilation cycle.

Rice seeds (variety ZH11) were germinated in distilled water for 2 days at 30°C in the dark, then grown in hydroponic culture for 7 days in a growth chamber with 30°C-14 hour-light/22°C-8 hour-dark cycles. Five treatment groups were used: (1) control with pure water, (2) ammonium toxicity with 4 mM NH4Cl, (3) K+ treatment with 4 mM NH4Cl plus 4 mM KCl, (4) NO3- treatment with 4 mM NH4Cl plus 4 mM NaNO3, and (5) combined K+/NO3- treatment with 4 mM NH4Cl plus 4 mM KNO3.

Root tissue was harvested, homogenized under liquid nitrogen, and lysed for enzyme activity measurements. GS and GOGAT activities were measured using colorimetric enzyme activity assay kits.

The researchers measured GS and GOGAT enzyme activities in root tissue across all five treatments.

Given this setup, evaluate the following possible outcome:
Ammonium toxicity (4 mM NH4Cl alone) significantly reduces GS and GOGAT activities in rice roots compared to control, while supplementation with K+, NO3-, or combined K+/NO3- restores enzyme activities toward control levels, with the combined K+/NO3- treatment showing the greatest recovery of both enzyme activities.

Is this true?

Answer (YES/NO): NO